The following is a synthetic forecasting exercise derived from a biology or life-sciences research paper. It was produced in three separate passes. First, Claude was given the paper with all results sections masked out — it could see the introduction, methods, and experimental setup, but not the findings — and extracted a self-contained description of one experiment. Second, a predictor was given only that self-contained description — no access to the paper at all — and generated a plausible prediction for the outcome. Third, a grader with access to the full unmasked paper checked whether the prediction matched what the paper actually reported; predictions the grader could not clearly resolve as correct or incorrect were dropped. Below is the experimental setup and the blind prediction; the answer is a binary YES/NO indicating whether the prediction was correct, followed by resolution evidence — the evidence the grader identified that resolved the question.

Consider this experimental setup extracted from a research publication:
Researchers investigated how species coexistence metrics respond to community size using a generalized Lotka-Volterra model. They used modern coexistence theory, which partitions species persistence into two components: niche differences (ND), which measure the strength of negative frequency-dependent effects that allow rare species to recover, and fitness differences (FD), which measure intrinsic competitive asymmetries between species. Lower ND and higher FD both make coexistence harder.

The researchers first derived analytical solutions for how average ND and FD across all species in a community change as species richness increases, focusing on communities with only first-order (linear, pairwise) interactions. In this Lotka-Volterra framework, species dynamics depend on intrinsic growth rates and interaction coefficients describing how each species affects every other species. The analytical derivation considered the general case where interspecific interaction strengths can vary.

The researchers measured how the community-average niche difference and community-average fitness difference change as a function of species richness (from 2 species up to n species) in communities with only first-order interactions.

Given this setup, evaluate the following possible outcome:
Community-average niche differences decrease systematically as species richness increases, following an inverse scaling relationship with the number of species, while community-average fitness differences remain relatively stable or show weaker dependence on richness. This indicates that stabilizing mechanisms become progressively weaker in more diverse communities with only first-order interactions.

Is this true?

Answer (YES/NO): NO